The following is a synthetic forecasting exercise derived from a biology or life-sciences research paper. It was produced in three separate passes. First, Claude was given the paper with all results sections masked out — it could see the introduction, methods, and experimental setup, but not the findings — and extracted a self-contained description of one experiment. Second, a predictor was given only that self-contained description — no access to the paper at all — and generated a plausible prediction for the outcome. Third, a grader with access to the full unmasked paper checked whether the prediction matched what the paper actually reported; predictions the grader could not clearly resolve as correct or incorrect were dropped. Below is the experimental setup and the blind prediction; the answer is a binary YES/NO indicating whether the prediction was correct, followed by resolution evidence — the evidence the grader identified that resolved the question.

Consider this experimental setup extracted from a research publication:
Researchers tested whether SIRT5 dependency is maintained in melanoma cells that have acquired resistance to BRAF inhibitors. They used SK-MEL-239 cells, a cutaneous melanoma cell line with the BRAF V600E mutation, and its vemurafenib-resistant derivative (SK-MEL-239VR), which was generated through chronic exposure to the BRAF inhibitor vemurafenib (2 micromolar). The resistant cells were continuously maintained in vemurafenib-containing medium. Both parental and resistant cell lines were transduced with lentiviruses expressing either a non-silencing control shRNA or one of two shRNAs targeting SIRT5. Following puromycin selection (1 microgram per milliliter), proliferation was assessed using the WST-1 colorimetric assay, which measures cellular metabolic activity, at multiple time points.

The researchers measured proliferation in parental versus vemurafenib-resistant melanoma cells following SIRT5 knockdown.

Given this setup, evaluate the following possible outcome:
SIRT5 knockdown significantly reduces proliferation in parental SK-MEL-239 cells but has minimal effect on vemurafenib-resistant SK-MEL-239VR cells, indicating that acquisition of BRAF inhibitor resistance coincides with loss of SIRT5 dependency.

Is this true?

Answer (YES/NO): NO